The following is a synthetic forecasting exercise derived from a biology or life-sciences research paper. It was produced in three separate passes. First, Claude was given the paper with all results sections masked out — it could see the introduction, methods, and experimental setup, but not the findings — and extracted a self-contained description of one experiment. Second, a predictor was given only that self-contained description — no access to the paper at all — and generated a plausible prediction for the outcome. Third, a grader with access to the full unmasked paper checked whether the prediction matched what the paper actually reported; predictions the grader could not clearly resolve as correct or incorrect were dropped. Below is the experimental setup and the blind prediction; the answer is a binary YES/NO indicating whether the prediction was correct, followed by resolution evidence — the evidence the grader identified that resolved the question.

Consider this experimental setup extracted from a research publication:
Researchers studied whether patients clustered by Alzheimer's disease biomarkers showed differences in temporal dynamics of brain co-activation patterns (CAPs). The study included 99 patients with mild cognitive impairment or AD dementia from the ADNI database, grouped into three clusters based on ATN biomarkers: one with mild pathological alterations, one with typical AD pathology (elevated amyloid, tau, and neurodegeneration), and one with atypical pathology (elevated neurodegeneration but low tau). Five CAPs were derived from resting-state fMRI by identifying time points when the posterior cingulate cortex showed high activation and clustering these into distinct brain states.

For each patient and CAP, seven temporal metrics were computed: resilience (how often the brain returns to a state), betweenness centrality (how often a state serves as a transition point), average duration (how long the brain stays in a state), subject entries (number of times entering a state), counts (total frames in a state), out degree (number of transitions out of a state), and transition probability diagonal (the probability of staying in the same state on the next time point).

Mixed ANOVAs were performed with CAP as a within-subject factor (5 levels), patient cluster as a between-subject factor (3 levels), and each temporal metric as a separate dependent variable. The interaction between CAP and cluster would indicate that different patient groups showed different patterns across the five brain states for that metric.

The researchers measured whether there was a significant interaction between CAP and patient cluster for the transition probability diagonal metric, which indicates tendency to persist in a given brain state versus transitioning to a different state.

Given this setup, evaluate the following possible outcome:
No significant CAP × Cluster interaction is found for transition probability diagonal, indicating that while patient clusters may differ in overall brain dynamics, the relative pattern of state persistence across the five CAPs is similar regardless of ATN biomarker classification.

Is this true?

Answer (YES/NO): NO